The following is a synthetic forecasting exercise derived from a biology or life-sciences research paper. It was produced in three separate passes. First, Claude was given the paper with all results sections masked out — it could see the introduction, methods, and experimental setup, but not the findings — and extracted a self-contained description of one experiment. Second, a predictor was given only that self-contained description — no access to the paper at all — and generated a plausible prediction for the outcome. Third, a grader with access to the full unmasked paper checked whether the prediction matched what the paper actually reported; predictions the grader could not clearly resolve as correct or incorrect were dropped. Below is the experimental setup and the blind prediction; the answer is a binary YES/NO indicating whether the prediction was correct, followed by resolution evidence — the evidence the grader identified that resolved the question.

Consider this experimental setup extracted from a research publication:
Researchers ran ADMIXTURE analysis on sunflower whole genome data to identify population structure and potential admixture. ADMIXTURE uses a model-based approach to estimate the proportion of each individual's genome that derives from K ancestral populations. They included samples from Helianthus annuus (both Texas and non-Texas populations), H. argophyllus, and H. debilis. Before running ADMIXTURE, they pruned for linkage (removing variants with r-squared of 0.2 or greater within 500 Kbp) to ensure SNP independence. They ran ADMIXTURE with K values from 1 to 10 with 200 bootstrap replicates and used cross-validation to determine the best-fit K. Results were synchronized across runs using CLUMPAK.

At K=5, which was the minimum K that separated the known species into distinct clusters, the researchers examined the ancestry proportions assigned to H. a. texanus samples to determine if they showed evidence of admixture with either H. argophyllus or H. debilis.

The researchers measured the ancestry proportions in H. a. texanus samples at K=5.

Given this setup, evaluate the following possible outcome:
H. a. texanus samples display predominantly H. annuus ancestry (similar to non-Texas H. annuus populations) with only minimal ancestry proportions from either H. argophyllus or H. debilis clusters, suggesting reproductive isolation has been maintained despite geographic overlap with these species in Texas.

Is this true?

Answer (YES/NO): NO